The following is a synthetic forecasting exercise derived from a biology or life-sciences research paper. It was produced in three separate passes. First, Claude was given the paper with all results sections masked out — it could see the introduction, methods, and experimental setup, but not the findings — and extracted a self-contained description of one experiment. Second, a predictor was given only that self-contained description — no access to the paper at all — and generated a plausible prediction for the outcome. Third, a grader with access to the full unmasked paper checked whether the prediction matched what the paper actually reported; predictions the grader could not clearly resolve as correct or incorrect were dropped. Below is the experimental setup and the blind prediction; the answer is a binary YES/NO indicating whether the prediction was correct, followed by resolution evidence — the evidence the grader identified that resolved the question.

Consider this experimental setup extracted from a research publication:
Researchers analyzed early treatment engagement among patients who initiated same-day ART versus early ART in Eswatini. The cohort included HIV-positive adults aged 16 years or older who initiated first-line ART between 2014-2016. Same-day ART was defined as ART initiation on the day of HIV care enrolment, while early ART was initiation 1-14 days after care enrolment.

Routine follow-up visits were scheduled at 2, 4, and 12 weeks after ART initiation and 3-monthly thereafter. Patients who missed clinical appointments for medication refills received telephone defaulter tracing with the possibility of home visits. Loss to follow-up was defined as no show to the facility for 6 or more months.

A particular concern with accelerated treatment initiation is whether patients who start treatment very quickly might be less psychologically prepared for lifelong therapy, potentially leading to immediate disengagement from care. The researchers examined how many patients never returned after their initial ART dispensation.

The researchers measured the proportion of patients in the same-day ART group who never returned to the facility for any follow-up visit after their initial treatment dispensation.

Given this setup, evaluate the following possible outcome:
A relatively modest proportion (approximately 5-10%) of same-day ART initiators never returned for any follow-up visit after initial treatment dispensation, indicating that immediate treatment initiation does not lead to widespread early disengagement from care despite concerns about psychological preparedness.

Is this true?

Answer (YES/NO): NO